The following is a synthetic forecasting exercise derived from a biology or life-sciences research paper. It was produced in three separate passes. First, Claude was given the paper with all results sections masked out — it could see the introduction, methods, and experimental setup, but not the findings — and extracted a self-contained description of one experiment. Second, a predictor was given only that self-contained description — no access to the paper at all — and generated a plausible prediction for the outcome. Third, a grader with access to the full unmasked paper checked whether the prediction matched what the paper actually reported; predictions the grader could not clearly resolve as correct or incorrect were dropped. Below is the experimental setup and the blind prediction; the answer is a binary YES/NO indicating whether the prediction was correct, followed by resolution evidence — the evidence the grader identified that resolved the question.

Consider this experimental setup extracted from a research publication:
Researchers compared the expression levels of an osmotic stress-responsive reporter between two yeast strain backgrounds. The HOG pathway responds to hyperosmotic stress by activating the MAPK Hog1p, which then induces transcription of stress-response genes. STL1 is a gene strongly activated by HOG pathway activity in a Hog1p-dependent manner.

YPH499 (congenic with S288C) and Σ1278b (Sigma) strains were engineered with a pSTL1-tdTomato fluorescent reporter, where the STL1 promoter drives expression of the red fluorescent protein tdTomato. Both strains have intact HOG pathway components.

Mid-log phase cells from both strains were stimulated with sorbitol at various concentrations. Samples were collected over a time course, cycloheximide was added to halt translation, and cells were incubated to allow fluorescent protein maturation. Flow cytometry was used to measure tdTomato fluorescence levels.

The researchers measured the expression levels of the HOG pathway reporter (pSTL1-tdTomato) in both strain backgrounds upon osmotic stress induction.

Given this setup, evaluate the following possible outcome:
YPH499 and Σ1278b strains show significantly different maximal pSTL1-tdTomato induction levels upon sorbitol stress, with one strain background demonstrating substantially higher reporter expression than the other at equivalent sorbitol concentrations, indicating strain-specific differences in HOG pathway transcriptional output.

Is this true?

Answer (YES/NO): YES